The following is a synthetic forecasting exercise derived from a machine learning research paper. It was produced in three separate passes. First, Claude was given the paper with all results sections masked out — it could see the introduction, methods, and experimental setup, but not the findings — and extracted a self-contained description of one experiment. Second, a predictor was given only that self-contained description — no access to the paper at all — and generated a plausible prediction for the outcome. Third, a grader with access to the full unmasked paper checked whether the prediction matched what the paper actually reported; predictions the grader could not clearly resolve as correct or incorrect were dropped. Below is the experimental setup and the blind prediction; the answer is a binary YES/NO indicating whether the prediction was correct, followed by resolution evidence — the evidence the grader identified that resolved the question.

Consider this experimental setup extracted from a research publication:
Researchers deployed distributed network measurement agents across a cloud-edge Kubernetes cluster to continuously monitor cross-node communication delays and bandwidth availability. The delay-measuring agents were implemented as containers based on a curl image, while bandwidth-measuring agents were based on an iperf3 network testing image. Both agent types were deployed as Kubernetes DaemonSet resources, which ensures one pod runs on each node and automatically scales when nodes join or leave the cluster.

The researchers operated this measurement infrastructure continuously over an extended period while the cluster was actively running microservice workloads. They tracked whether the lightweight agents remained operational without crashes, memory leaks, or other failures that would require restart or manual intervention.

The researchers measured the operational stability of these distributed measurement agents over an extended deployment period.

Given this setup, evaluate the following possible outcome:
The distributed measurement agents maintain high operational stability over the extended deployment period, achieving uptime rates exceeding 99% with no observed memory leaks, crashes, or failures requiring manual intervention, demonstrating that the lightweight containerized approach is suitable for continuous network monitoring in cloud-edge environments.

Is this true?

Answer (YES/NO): YES